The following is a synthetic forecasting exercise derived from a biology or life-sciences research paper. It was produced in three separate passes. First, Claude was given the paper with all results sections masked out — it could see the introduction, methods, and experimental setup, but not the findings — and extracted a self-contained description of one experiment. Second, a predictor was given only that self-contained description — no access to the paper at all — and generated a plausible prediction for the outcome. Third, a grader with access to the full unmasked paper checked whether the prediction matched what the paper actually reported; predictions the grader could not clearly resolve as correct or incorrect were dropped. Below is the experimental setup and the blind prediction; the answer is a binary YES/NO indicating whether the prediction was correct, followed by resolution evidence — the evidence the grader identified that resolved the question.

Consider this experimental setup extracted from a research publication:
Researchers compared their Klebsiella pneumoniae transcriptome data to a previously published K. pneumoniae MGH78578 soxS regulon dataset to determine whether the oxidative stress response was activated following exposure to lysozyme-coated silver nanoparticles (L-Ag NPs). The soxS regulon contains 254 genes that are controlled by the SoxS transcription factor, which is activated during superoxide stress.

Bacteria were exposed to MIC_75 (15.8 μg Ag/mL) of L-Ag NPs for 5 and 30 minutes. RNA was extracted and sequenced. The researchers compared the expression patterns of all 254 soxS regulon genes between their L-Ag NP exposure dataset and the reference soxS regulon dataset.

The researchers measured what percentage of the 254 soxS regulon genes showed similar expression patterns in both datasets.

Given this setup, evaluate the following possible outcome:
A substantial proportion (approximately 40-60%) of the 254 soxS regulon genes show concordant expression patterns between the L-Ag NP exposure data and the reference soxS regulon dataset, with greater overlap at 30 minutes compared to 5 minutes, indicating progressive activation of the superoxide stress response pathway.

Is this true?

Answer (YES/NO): NO